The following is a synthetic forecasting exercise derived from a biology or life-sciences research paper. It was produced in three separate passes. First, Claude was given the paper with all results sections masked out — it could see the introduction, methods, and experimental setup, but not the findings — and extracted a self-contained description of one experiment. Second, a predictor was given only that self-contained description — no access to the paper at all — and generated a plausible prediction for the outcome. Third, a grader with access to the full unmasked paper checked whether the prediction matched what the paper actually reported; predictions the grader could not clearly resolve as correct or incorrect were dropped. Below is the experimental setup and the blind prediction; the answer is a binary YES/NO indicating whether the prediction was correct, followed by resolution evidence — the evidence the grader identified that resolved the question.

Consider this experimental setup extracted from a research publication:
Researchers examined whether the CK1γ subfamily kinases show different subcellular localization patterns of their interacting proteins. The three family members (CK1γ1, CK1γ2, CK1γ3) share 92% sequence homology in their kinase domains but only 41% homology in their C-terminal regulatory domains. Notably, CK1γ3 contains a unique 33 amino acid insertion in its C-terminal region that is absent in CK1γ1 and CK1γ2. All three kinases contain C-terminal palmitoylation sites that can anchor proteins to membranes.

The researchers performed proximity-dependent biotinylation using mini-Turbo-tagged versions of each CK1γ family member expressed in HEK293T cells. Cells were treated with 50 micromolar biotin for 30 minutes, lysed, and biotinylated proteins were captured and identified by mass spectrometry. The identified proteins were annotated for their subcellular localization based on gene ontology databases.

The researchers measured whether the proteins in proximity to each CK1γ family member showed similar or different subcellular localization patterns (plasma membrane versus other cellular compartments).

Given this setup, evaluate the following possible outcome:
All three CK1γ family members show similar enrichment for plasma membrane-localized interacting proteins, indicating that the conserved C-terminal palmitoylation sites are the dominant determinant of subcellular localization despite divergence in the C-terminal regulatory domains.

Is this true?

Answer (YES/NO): YES